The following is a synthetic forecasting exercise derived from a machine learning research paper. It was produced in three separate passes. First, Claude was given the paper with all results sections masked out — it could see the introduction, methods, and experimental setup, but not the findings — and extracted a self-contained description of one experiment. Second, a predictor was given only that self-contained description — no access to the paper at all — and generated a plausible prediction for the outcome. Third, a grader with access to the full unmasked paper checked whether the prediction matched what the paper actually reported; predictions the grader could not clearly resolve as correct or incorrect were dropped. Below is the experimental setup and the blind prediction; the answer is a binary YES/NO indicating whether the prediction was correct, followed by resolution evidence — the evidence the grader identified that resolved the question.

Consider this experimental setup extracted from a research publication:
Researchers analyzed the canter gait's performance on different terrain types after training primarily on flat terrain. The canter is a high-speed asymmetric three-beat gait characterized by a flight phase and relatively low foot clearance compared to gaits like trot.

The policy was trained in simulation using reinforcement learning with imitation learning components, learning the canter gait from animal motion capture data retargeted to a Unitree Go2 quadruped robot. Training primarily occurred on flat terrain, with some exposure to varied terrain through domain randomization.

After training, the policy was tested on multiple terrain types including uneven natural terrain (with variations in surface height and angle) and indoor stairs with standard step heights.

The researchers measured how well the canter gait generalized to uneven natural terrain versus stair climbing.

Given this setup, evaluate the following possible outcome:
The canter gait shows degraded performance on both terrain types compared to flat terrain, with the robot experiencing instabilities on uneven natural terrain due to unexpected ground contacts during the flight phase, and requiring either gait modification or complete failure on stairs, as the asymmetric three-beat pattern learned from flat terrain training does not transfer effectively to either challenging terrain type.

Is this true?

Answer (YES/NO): NO